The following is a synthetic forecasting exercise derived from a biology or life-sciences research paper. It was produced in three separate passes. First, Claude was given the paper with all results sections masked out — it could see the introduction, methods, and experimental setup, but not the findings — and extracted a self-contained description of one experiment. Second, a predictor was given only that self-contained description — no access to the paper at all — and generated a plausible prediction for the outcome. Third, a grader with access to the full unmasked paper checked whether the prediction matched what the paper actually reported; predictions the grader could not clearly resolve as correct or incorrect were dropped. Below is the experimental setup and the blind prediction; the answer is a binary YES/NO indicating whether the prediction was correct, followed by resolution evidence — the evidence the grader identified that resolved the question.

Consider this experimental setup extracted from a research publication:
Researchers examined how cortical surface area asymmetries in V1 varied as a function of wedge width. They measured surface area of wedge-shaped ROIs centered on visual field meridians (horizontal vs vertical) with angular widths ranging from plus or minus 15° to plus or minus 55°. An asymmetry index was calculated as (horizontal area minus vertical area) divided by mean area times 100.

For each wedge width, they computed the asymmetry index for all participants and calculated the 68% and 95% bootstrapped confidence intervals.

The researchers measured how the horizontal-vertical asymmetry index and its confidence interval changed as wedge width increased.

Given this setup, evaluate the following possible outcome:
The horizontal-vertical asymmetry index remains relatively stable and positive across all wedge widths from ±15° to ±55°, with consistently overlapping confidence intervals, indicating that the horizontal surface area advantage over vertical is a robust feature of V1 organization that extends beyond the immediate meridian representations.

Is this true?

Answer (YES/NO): NO